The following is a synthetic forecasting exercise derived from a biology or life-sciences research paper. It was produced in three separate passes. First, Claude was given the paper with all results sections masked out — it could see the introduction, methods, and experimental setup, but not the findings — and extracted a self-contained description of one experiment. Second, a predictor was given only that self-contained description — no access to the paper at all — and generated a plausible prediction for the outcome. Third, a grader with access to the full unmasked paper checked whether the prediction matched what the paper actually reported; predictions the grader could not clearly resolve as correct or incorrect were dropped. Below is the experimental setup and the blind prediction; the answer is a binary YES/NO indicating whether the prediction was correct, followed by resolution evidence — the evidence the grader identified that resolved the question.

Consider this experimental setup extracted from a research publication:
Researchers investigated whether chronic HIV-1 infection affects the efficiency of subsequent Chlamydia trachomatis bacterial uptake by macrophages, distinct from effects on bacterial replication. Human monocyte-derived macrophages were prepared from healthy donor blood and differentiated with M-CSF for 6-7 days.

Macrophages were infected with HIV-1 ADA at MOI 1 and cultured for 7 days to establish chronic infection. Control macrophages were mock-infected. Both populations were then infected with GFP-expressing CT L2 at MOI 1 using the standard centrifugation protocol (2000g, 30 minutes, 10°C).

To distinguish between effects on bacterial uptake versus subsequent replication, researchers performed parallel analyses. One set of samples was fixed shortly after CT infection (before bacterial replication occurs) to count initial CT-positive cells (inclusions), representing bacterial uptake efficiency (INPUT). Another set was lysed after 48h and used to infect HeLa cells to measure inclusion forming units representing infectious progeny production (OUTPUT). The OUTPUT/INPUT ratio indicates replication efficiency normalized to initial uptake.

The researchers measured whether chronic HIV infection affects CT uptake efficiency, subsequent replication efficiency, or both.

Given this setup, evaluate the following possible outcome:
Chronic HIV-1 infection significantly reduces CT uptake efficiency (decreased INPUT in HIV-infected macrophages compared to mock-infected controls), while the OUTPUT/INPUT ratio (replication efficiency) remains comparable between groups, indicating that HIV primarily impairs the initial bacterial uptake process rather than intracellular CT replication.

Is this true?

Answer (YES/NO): NO